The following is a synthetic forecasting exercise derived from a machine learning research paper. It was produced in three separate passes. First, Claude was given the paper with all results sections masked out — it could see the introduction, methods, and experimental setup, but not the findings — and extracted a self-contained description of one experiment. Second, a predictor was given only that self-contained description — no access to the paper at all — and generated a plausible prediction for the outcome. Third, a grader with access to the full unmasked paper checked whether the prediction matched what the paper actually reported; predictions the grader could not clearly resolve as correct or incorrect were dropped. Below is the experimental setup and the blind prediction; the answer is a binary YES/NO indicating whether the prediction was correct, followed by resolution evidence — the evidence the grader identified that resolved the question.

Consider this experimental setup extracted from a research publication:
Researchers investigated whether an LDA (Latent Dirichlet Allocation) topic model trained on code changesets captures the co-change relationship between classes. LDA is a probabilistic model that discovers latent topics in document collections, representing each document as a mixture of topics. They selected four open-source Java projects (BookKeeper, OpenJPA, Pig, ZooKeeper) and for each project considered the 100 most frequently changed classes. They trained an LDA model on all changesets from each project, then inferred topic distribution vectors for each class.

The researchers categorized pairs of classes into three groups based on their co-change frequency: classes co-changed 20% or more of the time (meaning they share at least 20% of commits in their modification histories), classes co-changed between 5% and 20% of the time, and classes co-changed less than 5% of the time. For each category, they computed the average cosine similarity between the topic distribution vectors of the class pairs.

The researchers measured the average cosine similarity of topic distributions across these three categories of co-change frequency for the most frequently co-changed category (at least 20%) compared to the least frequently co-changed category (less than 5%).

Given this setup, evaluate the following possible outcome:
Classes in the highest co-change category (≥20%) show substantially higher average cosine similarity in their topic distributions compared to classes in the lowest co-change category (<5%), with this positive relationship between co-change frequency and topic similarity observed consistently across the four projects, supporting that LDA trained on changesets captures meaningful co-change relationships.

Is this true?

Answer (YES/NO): YES